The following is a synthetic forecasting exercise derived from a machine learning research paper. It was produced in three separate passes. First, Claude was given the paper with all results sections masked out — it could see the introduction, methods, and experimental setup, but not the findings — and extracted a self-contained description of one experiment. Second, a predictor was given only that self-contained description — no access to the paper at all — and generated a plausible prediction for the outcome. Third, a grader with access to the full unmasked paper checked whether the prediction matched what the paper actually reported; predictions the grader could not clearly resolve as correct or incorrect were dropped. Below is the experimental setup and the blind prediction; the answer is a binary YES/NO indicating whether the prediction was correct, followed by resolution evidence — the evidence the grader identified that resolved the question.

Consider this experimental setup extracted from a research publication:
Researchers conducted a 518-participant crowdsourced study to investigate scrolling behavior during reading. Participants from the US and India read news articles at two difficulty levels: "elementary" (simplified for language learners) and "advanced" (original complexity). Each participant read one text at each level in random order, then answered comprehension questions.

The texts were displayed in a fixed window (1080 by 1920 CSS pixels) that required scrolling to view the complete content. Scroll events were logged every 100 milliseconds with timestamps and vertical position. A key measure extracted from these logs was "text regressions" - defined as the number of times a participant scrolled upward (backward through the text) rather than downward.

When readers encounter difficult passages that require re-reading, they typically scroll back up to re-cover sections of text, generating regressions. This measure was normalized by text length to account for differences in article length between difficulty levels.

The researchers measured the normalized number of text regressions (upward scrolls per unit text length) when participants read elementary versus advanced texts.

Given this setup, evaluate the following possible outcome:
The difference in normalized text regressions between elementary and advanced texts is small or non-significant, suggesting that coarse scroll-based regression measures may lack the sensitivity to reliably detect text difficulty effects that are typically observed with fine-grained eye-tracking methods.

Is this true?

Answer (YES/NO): NO